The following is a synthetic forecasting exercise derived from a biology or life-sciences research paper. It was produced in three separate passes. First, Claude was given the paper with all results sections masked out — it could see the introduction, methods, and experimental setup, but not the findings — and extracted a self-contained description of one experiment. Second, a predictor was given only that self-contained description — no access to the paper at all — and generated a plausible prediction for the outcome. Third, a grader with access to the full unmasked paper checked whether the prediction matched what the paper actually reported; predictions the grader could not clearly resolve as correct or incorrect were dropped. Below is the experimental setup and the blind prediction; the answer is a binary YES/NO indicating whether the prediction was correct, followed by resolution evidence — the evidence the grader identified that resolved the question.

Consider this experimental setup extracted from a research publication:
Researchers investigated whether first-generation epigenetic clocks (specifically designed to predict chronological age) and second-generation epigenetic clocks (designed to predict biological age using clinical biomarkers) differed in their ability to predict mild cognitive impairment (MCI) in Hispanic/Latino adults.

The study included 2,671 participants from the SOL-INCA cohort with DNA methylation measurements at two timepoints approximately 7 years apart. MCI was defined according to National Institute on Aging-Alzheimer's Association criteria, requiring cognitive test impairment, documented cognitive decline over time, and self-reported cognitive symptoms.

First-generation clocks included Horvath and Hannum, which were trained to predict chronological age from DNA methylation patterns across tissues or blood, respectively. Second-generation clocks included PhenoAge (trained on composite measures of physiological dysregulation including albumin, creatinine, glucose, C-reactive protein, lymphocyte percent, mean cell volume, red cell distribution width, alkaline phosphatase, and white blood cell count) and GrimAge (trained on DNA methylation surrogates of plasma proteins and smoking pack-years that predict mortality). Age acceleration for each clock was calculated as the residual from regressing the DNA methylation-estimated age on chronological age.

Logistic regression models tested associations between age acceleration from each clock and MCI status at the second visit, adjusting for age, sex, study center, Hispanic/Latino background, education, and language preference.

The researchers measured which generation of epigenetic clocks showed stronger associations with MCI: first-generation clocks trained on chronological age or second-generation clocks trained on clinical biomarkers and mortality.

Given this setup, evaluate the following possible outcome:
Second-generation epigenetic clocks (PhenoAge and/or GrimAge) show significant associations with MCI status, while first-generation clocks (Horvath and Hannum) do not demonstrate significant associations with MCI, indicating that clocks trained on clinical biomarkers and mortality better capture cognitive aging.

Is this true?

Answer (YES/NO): NO